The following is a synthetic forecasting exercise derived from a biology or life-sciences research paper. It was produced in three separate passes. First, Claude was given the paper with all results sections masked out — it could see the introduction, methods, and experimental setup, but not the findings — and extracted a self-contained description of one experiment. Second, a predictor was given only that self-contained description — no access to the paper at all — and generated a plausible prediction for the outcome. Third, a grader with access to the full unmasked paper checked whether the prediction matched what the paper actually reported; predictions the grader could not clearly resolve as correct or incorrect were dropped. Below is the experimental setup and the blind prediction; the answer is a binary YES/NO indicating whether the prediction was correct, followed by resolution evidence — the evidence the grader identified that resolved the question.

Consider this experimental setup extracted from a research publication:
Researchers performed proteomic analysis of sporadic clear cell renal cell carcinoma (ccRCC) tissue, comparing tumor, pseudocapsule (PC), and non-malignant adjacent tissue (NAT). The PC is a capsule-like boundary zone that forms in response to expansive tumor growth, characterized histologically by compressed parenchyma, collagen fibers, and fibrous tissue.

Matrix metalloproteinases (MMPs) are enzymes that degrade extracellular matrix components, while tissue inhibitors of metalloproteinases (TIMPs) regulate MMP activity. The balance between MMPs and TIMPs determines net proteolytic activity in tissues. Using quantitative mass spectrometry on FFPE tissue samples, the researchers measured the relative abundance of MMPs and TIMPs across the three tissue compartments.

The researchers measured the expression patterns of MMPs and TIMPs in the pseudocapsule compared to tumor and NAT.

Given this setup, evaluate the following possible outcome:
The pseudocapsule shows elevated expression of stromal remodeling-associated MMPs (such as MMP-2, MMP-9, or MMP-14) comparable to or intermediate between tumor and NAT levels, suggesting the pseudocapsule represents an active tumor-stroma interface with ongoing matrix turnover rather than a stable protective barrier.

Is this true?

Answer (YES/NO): NO